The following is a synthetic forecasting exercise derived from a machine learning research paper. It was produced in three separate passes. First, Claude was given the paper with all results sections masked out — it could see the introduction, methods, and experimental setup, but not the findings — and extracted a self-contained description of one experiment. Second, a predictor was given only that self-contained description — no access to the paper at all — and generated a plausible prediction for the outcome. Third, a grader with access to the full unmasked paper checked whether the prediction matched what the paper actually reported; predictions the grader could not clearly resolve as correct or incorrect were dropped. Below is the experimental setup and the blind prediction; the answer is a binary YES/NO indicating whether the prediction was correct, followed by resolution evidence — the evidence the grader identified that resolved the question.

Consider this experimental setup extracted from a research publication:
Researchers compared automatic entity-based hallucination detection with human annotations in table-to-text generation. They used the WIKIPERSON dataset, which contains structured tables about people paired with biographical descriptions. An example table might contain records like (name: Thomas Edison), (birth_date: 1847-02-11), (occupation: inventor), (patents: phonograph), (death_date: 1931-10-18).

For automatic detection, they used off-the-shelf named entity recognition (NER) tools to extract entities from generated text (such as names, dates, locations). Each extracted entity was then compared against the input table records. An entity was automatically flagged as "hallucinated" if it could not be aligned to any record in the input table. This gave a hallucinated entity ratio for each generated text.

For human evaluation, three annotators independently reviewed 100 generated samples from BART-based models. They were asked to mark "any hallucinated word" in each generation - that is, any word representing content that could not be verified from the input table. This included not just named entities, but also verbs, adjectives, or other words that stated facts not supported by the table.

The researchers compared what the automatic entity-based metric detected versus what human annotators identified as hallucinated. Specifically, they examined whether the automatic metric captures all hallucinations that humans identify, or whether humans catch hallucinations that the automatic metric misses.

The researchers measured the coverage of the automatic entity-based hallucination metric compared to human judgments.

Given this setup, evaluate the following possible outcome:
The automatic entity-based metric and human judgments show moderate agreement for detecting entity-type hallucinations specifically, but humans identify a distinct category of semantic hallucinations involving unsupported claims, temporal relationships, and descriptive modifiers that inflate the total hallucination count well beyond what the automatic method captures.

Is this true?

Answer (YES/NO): NO